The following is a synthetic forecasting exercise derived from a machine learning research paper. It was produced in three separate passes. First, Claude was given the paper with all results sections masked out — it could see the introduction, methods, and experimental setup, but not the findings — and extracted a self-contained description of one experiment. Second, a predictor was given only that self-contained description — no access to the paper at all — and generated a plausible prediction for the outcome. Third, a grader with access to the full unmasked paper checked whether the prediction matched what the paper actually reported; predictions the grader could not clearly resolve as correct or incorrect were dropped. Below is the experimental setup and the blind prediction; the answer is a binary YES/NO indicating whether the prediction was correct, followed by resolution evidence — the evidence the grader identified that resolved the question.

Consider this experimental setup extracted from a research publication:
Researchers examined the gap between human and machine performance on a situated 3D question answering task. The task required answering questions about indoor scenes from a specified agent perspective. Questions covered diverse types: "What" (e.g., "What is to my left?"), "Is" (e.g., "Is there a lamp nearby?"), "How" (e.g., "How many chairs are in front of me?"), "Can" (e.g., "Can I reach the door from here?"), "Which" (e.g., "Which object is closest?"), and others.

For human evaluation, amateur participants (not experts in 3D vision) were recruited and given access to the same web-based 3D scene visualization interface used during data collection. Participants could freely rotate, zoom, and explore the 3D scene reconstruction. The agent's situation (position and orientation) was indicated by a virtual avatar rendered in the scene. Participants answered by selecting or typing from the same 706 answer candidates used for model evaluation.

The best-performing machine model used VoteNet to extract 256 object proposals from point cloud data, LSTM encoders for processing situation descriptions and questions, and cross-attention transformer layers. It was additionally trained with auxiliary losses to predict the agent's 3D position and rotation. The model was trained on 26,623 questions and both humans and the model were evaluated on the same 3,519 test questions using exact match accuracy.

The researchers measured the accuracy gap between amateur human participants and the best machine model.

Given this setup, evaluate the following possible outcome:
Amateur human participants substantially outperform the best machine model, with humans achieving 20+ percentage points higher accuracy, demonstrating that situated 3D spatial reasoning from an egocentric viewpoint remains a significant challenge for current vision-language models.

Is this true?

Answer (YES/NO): YES